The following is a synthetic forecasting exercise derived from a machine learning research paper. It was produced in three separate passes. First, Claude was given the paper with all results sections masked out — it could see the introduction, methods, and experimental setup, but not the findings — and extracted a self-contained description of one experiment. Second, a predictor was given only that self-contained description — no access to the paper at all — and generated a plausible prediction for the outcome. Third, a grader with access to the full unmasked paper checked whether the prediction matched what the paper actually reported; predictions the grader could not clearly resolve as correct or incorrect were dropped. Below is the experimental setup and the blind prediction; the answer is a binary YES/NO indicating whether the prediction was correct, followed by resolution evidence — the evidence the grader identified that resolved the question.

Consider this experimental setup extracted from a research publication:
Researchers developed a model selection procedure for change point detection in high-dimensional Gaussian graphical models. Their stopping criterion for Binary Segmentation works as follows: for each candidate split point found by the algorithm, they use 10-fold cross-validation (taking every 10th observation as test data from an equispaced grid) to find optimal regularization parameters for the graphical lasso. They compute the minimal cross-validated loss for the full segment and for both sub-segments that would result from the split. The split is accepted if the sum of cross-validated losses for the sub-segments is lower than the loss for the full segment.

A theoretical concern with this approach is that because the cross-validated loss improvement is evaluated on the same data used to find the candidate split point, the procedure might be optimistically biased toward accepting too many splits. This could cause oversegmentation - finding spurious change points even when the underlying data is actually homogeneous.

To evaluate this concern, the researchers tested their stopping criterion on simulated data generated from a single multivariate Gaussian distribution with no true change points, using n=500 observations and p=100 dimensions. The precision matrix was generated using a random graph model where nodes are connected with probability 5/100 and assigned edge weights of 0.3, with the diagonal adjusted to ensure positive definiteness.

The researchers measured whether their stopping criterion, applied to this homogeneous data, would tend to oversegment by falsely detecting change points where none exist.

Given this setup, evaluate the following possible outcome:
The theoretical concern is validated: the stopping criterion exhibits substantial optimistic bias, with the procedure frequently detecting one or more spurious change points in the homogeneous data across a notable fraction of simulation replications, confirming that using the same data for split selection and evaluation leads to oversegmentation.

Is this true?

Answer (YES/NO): NO